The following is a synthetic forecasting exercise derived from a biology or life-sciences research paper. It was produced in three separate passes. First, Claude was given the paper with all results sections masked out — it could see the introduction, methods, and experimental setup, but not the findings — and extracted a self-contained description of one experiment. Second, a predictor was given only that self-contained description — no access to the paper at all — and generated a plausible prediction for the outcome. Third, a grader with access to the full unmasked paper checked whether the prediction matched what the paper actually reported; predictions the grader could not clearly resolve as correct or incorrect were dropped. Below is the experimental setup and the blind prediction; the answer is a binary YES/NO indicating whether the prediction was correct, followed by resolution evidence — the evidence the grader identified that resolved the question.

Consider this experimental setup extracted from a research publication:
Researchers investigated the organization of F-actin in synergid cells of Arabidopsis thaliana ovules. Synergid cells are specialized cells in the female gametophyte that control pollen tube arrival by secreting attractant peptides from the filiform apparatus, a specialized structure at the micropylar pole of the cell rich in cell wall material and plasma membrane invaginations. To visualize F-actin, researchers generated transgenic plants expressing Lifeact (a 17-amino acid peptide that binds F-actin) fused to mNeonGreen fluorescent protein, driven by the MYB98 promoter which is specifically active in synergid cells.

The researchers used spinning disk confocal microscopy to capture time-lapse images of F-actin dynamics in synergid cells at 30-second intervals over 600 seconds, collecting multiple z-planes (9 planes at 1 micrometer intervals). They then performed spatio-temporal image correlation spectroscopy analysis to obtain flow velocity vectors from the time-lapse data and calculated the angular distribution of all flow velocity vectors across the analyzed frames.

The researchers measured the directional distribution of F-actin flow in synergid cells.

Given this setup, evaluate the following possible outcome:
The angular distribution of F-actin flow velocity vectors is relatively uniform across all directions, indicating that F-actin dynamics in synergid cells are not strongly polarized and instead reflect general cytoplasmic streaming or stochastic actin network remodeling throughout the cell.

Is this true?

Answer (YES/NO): NO